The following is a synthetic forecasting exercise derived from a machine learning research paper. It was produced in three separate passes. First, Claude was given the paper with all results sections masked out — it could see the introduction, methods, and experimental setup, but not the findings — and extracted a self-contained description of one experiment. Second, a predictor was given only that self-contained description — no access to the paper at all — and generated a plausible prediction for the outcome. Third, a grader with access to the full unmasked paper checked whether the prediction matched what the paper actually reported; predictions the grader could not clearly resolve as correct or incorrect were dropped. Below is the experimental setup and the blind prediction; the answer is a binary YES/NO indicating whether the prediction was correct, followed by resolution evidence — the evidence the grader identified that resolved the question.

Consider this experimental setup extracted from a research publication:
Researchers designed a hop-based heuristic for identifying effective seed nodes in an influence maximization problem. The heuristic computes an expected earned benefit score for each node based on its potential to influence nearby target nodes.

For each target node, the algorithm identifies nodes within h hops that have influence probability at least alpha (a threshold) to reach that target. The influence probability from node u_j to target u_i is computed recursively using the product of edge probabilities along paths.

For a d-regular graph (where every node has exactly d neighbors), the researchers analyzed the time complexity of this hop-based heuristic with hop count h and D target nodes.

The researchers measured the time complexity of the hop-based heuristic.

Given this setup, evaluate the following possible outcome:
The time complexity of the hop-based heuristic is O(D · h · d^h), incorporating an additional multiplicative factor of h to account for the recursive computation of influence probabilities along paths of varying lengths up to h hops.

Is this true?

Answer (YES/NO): NO